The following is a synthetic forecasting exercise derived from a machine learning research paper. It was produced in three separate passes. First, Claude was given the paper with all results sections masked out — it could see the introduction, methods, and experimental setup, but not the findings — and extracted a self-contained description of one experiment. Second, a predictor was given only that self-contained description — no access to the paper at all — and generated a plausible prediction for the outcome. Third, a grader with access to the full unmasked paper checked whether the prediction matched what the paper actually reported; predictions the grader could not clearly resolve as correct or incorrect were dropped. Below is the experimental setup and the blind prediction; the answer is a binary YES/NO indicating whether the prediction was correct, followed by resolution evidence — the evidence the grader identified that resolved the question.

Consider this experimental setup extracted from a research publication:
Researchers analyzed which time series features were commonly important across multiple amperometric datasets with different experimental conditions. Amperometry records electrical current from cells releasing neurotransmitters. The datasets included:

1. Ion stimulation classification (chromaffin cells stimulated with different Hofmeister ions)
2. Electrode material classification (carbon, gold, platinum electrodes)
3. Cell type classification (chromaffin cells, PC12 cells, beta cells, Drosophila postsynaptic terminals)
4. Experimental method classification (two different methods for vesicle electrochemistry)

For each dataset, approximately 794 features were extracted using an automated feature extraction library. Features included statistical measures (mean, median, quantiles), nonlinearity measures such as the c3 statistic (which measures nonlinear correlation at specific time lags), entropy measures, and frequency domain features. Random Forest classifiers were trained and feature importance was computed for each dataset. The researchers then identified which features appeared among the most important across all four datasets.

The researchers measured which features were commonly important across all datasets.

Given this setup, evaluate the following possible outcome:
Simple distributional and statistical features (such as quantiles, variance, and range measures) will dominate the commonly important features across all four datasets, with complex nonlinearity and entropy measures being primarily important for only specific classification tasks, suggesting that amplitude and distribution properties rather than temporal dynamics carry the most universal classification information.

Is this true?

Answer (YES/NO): NO